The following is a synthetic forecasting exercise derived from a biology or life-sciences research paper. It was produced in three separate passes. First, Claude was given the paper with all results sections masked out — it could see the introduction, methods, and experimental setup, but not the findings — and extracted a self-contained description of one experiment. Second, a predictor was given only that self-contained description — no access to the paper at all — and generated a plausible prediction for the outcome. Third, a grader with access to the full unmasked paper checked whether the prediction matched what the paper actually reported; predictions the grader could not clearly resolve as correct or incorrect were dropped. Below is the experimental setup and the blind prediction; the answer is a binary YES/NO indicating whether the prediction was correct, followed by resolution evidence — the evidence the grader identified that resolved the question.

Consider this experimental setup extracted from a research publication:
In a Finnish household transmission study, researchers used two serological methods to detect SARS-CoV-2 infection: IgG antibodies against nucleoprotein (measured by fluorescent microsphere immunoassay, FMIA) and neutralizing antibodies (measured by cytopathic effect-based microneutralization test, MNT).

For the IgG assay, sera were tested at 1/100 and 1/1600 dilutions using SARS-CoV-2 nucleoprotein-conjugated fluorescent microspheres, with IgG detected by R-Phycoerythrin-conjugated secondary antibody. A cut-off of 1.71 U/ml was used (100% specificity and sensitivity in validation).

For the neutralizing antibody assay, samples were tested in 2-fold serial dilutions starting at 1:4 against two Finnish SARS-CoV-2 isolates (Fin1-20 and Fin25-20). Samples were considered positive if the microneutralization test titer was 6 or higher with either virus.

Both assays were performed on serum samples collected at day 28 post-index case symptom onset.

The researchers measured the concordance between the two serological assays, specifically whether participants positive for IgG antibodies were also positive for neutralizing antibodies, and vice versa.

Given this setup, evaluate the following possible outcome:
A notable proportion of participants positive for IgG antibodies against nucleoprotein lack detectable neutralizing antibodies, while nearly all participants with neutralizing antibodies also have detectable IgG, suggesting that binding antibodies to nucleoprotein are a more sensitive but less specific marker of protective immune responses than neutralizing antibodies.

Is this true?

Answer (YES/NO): NO